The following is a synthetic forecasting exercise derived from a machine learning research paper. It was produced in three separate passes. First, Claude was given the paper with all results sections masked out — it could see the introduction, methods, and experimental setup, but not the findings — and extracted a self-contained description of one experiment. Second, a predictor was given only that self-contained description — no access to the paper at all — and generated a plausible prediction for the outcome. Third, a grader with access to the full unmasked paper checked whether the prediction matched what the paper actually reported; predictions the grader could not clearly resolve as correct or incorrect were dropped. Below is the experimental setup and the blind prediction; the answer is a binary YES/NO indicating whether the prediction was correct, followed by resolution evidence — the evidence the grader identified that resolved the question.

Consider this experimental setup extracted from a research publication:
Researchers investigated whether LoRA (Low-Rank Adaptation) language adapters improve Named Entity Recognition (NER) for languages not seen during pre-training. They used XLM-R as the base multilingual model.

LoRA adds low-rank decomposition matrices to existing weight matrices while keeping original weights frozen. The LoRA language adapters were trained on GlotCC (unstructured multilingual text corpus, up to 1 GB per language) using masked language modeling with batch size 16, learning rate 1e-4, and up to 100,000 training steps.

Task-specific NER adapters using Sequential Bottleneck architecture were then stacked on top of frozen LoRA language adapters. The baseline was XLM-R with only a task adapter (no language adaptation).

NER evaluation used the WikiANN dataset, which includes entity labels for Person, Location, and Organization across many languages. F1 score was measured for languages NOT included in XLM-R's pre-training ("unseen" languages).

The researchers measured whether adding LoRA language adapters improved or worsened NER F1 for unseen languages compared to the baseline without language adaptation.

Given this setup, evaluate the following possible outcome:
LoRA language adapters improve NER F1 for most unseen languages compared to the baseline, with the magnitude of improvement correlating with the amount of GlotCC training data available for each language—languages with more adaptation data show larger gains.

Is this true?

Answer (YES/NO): NO